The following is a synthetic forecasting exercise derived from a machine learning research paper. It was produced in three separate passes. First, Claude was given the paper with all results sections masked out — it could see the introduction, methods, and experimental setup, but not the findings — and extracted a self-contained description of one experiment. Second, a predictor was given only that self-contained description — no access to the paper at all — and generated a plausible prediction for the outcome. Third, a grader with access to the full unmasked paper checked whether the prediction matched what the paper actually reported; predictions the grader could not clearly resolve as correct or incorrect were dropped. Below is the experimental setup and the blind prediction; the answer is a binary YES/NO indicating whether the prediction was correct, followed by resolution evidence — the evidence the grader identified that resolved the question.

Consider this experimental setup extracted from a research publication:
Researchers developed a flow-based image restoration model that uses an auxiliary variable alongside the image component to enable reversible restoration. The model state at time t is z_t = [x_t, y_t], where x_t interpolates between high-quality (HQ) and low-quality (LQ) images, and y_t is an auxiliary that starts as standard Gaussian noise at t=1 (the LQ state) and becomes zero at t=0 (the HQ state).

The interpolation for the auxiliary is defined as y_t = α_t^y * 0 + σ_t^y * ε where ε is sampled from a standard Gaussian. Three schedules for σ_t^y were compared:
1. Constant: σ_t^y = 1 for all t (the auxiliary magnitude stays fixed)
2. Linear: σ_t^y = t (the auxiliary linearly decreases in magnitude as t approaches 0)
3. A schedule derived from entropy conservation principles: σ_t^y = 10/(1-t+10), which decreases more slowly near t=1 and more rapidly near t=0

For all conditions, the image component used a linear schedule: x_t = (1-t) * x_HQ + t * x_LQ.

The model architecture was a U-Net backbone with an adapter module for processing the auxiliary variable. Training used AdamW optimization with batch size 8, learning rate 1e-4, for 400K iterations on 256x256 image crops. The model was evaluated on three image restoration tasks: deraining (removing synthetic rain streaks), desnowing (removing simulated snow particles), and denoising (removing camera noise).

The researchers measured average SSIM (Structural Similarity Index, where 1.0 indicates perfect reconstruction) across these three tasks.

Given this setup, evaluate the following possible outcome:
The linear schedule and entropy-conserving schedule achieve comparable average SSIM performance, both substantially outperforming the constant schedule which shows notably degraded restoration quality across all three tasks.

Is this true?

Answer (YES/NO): NO